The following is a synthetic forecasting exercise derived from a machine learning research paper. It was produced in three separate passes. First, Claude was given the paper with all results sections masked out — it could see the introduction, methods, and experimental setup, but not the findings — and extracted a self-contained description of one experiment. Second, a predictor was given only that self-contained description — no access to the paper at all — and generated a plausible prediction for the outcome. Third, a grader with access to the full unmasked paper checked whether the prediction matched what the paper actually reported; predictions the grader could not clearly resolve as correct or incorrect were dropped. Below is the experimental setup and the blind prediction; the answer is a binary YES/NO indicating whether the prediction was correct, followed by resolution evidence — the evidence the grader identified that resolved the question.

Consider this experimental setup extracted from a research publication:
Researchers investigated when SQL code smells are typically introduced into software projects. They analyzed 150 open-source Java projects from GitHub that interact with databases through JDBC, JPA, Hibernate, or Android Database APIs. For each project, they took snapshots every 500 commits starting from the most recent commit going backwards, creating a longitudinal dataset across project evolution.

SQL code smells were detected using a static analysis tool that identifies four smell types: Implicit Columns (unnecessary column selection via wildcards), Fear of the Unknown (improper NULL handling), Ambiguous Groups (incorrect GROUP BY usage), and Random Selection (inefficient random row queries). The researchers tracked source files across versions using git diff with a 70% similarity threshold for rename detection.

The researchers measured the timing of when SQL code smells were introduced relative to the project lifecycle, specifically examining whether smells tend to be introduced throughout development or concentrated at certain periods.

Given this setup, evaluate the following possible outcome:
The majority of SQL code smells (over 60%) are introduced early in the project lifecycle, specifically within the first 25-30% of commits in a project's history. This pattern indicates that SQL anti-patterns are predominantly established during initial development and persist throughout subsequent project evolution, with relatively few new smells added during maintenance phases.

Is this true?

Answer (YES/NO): YES